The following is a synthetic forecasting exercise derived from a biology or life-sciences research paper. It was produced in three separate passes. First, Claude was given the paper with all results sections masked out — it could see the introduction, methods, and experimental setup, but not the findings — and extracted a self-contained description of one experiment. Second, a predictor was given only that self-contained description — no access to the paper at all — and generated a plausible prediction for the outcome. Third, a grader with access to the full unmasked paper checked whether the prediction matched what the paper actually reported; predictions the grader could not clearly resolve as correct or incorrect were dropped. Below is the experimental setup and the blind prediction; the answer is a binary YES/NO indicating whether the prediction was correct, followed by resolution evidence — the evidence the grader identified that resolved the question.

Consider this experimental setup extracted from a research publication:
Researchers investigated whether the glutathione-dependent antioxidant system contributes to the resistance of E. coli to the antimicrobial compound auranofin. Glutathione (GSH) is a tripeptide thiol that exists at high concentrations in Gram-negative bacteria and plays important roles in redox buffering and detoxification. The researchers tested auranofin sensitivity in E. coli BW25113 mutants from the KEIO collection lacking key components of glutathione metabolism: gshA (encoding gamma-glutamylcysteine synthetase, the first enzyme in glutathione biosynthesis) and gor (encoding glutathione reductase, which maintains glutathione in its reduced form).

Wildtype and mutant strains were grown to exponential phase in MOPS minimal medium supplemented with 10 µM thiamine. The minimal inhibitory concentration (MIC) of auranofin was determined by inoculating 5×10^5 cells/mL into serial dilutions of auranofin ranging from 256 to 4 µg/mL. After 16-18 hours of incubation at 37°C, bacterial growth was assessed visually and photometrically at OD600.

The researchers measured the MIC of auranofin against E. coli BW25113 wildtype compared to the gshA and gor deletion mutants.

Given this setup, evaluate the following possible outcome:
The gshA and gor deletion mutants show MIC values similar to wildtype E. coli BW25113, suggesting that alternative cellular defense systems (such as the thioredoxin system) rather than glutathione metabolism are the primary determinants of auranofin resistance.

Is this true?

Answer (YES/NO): NO